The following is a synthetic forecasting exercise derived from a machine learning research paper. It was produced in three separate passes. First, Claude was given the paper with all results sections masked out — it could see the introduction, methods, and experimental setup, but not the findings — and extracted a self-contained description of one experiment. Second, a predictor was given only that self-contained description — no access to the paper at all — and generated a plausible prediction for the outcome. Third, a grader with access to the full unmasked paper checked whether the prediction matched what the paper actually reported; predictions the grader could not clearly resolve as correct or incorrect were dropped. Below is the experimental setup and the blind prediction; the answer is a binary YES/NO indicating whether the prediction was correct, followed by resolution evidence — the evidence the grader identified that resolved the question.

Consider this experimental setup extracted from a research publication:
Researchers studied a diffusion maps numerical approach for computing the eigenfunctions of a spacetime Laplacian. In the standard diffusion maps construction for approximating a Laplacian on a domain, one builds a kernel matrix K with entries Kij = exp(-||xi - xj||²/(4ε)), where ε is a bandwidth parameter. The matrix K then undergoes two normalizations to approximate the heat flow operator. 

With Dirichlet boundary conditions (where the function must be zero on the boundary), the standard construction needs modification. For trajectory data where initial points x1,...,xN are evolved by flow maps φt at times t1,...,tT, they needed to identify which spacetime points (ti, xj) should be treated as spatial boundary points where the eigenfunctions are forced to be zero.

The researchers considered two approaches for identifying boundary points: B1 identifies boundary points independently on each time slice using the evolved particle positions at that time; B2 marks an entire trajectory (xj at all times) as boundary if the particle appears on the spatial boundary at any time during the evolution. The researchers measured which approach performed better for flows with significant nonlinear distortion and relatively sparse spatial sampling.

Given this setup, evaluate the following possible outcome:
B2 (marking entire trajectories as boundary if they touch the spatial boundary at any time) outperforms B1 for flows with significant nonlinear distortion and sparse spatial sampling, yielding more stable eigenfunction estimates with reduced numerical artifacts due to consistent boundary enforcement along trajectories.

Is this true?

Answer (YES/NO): YES